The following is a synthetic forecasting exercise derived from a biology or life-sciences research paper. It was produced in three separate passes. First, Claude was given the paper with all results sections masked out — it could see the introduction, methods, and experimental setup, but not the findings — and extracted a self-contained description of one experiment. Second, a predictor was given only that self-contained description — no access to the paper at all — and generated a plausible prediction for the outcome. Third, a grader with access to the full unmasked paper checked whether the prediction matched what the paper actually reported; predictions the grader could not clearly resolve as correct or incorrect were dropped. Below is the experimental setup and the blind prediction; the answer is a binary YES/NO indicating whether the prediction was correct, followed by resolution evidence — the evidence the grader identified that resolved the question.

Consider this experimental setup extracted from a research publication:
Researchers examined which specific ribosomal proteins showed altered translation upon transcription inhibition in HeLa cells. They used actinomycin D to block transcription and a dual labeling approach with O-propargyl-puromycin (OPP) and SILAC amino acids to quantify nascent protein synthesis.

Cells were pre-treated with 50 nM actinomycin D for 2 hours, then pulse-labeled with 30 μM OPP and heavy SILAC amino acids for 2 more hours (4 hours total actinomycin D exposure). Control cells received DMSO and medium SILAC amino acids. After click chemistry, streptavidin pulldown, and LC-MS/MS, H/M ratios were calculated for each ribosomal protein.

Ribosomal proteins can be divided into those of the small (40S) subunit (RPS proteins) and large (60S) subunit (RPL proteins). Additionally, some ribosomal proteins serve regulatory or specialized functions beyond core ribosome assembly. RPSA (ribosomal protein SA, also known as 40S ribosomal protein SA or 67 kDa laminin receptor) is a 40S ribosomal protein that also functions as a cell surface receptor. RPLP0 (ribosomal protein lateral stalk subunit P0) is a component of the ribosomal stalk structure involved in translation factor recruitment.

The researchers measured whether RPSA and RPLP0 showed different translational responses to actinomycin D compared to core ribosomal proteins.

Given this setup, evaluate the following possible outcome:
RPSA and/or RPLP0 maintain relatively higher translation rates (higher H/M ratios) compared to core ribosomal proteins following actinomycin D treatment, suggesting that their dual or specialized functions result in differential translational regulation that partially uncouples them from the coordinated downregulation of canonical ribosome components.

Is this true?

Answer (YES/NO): NO